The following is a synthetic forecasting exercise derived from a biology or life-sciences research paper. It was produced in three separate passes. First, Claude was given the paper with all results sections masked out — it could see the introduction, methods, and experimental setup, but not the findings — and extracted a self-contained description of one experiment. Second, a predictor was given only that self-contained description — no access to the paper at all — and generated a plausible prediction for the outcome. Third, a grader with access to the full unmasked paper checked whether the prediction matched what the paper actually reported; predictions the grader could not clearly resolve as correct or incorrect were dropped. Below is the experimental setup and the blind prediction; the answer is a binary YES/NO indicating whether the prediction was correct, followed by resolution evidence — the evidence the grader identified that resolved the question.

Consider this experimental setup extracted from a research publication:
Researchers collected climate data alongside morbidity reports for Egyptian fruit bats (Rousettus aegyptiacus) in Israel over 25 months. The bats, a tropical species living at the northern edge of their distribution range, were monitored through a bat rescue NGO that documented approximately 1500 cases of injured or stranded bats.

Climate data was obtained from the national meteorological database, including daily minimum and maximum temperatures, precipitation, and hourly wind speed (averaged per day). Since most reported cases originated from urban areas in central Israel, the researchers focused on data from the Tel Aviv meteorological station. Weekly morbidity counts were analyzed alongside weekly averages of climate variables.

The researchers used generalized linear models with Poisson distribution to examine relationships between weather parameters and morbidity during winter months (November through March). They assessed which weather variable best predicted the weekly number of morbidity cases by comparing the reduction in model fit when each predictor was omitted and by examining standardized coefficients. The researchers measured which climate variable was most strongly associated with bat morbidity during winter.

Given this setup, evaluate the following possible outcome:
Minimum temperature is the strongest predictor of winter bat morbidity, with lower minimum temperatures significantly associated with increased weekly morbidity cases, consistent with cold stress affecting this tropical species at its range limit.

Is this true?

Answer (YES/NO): YES